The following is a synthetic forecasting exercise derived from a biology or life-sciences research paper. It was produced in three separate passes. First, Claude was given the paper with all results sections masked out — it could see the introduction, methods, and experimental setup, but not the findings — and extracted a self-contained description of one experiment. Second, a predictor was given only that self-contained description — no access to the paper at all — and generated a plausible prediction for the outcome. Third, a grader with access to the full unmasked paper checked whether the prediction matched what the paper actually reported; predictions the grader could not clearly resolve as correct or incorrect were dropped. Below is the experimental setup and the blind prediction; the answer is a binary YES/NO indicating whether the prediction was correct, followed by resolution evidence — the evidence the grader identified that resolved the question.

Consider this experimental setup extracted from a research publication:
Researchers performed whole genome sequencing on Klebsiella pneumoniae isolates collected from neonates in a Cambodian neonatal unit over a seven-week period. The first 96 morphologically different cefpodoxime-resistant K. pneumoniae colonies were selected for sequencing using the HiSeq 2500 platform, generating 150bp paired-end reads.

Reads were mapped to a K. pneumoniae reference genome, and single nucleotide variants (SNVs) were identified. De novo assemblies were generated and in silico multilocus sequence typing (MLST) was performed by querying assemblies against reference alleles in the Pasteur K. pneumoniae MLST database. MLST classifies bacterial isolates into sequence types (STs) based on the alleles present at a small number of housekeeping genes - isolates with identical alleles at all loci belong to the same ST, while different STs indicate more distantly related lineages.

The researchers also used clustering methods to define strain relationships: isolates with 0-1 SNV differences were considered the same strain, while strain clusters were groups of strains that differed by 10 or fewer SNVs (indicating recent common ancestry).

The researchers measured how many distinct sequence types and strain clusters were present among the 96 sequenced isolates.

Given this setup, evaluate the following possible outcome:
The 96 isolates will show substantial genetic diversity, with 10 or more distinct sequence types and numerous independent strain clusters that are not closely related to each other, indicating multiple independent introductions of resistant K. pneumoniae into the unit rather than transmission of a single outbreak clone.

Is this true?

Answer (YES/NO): YES